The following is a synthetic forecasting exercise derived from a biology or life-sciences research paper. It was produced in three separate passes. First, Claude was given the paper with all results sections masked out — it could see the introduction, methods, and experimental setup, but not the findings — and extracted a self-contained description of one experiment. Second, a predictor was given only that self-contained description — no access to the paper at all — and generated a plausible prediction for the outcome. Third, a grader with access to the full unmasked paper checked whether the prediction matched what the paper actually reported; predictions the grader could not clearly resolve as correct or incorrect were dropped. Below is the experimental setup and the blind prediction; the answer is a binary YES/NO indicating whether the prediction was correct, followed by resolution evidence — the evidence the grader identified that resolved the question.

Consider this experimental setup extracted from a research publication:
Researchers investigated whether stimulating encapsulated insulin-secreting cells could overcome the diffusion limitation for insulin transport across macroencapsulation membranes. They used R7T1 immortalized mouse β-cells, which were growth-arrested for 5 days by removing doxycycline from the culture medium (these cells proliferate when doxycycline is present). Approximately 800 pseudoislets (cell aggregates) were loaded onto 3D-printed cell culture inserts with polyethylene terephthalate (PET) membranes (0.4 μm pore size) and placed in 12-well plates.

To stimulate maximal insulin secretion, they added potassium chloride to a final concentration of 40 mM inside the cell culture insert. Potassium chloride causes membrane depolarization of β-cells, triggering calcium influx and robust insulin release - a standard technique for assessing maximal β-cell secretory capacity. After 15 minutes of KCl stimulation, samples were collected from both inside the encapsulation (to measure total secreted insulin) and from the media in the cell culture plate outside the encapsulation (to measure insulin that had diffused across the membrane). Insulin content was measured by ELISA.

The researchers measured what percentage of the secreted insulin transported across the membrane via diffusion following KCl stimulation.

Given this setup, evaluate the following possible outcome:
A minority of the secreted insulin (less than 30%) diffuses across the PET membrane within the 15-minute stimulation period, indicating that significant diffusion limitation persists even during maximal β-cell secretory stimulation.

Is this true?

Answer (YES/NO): YES